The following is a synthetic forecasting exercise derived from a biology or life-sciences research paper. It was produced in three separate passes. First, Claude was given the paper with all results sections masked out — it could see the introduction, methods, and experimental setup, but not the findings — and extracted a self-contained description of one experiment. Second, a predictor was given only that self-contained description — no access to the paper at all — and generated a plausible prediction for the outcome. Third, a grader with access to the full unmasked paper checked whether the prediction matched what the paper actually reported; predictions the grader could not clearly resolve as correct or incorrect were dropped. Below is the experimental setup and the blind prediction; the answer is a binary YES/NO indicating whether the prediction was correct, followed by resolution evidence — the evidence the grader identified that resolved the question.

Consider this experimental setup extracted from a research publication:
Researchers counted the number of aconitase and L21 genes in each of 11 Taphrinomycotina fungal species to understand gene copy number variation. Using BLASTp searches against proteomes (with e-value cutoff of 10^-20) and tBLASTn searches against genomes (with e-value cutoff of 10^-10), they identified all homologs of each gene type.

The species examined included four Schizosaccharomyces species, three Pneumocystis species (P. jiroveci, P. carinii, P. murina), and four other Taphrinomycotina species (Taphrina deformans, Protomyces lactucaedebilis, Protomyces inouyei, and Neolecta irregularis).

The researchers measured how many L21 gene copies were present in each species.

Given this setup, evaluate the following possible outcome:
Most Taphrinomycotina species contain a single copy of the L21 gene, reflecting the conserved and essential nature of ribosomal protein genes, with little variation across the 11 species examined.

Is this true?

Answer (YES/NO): YES